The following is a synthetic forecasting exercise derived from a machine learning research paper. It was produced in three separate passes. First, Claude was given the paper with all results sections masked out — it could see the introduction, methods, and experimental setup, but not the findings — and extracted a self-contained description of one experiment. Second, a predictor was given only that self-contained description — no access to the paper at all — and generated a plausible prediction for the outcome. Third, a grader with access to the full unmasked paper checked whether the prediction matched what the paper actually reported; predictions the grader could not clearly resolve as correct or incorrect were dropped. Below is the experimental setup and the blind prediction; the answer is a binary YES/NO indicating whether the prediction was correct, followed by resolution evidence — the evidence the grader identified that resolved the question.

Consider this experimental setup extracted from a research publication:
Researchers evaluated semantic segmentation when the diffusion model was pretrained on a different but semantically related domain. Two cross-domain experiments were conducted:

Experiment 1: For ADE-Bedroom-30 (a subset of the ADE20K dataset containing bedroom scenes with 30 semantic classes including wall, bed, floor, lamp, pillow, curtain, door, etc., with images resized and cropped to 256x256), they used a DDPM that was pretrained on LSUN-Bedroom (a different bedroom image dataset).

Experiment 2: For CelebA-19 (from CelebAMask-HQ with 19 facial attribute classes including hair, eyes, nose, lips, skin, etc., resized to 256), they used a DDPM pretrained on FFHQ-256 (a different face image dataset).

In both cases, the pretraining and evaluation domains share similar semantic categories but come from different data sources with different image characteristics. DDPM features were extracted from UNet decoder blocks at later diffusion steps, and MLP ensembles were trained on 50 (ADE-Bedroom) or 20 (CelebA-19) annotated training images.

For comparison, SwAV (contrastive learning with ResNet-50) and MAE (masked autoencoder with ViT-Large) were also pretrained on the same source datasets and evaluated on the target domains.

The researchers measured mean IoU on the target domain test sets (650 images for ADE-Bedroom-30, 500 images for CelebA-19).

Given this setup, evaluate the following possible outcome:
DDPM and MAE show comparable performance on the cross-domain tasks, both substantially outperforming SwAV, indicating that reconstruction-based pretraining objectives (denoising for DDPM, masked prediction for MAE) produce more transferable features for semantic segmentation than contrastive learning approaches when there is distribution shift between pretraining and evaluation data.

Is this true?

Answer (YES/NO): NO